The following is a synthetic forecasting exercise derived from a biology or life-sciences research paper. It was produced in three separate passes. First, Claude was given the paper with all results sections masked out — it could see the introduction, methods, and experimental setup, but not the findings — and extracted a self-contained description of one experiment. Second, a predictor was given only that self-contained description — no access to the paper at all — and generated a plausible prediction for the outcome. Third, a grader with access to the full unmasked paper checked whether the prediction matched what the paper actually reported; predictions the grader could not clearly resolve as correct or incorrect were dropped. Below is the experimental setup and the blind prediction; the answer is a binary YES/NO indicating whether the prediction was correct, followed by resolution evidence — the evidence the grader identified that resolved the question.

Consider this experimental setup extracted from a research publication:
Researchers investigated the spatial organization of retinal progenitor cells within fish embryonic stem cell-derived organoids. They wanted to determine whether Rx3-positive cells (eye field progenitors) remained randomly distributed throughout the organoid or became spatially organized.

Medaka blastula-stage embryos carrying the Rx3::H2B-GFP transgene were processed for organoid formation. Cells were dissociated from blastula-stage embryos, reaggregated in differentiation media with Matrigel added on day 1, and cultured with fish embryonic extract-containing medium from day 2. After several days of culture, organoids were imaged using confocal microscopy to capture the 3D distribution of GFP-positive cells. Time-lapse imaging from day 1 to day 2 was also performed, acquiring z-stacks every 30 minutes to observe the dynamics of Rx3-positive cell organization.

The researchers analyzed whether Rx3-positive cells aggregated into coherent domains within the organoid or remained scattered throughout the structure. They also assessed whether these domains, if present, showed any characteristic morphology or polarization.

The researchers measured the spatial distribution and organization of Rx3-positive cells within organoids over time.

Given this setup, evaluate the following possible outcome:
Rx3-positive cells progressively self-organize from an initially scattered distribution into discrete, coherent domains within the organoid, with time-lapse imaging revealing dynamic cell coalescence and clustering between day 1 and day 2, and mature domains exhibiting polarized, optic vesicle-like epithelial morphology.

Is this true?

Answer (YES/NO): YES